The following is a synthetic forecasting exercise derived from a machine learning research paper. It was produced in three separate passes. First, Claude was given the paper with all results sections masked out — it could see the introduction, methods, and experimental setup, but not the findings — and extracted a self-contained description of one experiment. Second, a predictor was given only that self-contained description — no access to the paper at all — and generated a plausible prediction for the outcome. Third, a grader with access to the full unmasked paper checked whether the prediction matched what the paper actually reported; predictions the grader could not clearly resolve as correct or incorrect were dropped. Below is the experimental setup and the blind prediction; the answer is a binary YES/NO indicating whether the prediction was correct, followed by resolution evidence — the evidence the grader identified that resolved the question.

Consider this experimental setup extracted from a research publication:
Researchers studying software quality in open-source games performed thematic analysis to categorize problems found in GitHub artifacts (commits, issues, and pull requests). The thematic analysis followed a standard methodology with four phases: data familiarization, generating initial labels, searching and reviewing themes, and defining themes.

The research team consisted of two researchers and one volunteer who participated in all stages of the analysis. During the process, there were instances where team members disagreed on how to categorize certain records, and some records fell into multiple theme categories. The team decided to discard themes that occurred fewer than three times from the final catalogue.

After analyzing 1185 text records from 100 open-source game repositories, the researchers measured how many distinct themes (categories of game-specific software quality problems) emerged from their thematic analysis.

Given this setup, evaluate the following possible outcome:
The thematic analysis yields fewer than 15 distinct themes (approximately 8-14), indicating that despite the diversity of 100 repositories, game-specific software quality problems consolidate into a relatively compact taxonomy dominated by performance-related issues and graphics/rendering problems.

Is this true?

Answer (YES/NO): NO